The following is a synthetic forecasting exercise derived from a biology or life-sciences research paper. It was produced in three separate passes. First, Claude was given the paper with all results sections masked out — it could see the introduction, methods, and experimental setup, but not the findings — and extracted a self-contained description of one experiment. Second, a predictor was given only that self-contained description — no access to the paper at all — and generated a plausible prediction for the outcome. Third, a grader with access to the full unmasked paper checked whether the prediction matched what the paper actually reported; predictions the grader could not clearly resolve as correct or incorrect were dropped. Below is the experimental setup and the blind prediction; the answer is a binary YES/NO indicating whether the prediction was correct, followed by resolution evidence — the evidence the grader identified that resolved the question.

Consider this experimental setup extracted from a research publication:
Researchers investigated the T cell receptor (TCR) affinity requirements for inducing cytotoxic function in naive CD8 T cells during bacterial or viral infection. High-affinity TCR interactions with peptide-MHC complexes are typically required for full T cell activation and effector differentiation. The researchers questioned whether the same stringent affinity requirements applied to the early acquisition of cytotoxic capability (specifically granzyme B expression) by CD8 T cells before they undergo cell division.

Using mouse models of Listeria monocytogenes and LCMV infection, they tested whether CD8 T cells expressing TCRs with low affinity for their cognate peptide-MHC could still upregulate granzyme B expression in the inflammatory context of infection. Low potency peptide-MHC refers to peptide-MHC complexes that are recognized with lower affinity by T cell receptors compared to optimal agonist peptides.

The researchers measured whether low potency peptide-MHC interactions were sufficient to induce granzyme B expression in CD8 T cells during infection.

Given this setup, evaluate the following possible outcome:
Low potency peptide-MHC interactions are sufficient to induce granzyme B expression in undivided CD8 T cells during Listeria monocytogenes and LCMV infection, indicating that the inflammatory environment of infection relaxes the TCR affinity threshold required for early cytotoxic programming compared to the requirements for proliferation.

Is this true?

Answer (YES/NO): YES